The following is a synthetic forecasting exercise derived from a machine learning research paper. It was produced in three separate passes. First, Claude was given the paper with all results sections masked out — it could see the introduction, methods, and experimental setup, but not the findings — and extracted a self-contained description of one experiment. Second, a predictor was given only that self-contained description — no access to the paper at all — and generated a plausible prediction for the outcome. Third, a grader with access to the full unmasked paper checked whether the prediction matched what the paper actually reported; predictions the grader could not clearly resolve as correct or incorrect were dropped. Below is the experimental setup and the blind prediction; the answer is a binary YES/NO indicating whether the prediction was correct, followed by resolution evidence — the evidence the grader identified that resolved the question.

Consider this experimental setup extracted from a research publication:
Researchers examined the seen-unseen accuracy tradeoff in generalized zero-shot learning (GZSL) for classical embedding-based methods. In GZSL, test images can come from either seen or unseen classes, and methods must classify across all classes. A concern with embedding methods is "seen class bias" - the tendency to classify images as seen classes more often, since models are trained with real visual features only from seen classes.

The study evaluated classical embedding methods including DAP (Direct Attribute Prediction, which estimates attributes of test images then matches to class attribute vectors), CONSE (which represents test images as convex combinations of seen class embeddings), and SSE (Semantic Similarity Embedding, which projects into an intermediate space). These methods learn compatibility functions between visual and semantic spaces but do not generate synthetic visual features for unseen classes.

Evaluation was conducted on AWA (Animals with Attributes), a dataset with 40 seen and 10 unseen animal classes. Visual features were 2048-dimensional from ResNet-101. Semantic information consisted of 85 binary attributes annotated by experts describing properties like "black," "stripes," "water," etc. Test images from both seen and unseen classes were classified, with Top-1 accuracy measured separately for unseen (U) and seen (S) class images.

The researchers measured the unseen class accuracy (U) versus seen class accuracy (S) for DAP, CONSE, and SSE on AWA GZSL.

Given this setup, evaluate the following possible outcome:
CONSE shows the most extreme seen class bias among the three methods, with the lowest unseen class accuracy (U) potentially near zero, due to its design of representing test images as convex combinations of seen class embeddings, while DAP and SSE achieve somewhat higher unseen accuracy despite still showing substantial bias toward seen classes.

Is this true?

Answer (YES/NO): NO